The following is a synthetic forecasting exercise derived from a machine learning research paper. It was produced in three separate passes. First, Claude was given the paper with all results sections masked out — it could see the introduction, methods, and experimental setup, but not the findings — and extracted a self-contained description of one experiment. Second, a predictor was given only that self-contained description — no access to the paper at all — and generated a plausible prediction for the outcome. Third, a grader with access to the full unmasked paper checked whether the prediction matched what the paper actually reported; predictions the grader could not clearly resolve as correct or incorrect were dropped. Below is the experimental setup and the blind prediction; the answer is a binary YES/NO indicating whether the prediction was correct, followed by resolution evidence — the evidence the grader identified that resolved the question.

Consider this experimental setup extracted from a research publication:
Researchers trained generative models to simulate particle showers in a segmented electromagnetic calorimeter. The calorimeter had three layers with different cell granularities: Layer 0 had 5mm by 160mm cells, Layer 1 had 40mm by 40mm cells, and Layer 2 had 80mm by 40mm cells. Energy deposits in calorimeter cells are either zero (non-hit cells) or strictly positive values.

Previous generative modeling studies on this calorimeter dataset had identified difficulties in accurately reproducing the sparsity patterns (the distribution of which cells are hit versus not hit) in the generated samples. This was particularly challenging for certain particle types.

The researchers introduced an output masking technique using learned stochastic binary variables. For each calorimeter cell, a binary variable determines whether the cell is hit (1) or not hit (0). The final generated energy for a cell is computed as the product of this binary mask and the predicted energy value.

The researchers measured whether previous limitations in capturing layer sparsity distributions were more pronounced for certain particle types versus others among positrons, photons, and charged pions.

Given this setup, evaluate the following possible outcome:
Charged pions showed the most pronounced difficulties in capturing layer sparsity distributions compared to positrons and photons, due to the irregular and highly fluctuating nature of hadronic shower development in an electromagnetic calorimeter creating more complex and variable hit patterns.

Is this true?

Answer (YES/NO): YES